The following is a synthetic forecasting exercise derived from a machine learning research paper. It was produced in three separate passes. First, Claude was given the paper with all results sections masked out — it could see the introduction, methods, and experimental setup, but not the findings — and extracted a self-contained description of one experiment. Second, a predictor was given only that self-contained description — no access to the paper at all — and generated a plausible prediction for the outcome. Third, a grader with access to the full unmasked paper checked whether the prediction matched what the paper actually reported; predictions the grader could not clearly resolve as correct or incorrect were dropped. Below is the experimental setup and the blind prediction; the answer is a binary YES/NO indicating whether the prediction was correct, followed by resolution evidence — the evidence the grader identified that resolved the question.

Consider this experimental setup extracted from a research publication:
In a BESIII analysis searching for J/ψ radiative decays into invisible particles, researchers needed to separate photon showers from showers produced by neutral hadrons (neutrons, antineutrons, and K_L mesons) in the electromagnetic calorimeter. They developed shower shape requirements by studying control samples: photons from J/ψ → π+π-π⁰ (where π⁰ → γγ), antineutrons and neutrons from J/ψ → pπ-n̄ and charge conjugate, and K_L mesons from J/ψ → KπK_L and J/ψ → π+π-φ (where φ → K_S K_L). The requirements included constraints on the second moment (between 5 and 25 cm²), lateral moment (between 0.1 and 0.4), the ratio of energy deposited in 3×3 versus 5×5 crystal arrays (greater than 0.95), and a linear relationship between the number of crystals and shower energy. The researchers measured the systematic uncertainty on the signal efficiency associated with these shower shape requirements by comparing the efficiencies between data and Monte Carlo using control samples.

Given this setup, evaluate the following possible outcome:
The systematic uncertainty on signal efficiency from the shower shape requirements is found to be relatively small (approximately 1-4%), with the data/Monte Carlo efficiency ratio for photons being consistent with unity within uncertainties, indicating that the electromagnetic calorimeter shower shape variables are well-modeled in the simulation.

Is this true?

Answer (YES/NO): NO